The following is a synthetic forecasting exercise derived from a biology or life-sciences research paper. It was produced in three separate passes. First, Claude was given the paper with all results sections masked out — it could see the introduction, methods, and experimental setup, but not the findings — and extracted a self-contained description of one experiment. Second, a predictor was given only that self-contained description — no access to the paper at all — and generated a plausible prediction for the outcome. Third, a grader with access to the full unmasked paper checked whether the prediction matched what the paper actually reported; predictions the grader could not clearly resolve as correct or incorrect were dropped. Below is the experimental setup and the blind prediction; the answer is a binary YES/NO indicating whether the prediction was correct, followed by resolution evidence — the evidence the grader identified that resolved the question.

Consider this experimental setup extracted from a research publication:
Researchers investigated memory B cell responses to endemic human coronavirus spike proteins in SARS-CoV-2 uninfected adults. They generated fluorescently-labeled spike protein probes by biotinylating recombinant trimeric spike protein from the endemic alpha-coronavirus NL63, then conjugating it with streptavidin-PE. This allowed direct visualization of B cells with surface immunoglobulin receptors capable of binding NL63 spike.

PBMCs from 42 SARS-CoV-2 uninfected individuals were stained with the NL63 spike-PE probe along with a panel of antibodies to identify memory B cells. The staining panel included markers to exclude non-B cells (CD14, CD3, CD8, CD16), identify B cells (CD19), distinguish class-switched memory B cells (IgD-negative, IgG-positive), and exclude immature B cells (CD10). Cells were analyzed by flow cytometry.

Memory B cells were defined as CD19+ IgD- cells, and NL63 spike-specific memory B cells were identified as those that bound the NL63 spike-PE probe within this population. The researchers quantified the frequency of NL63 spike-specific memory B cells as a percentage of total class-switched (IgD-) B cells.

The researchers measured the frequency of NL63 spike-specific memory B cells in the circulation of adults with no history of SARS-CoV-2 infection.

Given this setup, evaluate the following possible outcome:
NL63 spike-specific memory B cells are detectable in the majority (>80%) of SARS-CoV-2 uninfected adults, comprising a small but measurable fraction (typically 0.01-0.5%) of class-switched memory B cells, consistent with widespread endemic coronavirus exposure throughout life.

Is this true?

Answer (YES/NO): NO